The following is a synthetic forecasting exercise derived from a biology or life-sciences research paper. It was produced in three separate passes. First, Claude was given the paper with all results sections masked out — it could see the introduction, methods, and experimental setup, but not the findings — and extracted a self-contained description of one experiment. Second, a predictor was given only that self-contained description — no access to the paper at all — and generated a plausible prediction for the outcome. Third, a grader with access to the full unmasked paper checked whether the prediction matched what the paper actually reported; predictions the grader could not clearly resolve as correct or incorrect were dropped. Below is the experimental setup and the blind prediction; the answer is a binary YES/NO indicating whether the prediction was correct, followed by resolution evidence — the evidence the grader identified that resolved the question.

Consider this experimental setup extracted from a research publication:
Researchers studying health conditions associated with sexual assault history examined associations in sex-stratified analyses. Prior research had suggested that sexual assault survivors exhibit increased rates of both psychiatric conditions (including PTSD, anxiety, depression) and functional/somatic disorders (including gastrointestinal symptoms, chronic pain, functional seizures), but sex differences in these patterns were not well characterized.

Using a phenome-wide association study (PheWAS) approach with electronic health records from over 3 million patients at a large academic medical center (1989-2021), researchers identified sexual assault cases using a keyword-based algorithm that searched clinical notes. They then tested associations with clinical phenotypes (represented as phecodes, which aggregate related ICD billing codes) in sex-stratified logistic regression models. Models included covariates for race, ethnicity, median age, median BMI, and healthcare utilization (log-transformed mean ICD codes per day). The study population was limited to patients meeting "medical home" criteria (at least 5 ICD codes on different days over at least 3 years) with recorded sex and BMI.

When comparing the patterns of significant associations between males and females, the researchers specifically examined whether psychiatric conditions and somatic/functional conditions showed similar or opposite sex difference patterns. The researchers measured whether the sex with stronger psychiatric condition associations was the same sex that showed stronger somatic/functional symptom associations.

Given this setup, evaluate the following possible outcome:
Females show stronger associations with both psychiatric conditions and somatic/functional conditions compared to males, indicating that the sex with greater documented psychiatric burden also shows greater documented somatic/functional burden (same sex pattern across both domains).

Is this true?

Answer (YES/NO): NO